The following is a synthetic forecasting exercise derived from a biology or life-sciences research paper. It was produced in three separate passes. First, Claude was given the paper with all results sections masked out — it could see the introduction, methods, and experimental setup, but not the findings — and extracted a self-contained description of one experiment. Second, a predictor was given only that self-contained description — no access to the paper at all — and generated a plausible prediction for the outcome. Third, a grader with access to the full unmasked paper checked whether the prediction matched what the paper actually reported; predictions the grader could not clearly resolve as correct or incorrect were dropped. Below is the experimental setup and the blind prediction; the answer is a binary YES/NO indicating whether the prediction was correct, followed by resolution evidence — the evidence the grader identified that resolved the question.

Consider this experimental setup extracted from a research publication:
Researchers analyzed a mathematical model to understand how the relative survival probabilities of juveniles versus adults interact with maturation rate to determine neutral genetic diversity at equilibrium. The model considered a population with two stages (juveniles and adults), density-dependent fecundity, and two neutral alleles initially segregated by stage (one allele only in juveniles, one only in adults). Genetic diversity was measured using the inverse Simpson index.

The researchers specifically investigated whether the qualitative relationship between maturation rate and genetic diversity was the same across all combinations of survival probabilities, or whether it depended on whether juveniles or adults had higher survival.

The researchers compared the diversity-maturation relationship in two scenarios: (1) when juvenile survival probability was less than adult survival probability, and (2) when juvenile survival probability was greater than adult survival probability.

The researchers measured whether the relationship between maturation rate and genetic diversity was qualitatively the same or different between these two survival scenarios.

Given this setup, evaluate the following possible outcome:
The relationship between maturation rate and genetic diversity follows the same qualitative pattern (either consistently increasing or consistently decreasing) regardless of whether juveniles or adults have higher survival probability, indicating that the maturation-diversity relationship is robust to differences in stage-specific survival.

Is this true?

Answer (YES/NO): NO